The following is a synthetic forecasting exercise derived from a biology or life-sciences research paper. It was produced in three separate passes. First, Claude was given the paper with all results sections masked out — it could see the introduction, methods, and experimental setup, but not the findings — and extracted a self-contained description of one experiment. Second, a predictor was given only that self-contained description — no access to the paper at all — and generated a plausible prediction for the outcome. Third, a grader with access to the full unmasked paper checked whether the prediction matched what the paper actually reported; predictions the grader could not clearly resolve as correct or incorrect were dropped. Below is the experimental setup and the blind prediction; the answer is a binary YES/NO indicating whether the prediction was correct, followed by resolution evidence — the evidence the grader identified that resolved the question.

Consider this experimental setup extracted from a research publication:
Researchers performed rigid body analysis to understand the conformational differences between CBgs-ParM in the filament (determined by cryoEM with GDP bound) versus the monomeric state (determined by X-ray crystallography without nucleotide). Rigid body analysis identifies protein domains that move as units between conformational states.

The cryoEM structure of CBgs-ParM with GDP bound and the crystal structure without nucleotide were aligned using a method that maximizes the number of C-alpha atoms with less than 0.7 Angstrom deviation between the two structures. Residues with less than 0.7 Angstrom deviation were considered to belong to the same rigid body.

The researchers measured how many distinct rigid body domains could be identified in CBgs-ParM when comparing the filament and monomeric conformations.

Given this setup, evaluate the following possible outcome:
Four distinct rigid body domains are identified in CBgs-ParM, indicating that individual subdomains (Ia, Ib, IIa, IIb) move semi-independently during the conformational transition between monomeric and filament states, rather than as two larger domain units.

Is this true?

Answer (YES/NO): NO